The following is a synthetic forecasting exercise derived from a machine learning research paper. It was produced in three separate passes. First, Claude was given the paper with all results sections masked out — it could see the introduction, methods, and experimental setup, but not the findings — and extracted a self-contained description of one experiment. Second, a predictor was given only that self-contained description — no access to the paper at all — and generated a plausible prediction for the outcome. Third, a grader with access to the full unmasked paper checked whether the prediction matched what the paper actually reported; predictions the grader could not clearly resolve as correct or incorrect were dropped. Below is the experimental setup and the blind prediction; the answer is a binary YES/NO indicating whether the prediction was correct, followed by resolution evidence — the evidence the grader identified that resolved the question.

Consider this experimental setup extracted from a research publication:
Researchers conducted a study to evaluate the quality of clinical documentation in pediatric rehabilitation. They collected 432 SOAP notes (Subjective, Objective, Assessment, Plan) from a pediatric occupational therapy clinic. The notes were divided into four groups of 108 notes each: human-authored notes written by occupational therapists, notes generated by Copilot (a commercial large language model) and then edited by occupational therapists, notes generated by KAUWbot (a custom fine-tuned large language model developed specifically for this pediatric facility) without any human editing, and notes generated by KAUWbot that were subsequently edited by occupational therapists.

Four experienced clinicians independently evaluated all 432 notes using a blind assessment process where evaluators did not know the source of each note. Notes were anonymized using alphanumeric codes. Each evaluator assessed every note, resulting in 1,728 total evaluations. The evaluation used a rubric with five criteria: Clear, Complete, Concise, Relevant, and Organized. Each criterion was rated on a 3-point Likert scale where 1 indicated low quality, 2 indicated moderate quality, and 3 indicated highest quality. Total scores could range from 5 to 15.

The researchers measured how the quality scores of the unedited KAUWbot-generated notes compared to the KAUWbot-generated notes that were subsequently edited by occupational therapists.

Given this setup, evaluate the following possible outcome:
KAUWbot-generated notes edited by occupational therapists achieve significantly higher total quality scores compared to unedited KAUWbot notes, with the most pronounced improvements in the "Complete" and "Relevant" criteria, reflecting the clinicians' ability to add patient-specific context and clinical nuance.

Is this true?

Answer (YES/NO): NO